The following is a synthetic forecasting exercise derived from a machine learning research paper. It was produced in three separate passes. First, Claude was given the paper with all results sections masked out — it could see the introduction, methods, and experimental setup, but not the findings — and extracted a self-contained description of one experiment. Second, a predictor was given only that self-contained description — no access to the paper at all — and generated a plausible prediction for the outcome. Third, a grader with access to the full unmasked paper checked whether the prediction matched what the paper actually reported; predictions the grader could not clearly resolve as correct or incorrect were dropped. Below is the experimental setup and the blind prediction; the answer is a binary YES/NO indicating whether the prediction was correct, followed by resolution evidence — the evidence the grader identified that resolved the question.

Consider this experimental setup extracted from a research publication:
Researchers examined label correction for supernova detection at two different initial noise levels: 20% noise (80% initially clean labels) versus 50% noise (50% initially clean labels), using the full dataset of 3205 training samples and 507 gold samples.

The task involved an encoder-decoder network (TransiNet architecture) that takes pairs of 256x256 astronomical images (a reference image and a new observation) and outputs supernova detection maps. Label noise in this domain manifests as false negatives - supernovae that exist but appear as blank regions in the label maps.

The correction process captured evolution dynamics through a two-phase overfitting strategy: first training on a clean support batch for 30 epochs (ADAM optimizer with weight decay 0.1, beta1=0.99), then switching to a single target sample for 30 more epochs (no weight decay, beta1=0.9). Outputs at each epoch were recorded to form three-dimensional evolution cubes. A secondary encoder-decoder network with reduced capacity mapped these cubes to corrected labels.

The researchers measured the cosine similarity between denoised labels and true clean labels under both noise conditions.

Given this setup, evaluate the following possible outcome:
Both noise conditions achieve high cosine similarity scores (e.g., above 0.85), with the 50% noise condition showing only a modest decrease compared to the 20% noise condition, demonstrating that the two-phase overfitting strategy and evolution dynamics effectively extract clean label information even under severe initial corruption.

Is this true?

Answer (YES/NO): NO